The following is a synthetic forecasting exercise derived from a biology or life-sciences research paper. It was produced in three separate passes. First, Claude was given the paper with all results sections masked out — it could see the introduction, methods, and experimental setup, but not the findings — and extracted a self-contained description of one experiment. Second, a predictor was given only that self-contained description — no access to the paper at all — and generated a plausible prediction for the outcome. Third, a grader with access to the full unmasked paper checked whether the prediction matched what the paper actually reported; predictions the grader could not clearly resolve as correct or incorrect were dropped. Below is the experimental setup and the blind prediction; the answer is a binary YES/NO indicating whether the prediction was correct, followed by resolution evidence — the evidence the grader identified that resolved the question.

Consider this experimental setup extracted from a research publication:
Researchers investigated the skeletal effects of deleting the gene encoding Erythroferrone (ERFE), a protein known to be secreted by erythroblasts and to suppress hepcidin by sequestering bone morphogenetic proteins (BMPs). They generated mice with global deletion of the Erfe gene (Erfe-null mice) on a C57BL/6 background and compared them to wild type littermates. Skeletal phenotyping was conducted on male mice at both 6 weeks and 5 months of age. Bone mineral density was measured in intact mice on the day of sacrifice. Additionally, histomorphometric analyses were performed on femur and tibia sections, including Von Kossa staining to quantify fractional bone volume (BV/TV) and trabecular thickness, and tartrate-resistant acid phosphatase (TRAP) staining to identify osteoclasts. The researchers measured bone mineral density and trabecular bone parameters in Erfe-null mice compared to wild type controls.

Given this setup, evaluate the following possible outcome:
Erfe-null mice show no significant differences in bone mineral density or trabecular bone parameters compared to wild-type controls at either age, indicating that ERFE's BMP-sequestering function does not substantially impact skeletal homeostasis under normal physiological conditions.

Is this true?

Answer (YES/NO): NO